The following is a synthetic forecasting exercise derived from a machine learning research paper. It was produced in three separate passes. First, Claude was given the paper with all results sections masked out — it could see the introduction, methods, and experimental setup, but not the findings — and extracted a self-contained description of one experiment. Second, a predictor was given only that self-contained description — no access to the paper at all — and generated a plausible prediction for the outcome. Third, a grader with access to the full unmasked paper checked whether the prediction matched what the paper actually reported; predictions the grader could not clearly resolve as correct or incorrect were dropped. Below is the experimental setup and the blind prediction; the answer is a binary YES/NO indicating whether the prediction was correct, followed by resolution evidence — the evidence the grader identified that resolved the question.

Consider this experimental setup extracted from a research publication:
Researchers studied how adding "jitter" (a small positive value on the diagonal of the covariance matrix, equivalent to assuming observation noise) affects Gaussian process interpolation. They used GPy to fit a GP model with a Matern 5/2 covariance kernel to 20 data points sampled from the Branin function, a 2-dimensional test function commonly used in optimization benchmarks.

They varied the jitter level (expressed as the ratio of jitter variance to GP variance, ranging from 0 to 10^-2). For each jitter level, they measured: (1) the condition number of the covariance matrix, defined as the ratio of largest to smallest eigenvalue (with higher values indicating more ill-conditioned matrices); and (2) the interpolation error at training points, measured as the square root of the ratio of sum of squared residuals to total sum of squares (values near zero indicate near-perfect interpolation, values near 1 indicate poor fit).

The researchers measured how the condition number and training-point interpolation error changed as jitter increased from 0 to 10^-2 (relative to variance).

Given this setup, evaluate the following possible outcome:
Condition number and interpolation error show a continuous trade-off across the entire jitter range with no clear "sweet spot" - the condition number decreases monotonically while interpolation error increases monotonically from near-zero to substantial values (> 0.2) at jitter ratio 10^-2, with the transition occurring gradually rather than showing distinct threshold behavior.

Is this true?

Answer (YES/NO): YES